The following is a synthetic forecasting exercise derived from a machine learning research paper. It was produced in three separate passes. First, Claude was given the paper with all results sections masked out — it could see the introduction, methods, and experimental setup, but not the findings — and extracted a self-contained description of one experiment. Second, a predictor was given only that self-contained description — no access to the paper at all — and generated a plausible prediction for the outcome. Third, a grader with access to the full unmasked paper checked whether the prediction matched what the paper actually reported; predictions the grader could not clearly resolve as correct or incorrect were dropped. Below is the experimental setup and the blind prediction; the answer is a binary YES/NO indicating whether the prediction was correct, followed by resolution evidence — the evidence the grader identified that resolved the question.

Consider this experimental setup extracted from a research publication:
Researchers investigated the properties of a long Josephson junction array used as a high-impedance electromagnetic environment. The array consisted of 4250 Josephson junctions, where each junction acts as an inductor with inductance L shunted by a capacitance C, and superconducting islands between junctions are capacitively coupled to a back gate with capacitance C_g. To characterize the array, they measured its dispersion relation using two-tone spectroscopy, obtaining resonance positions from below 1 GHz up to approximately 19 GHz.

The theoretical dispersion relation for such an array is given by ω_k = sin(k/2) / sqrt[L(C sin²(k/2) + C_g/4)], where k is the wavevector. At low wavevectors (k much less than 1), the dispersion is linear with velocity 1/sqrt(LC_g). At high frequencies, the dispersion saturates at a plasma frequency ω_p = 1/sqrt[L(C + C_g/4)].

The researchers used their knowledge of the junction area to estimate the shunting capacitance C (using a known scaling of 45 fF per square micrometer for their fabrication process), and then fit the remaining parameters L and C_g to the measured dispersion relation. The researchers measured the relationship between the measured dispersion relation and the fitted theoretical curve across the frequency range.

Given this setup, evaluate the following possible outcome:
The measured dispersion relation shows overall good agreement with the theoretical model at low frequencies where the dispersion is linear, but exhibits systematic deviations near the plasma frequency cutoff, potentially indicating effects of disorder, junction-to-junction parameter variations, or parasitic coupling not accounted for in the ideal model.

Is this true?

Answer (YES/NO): NO